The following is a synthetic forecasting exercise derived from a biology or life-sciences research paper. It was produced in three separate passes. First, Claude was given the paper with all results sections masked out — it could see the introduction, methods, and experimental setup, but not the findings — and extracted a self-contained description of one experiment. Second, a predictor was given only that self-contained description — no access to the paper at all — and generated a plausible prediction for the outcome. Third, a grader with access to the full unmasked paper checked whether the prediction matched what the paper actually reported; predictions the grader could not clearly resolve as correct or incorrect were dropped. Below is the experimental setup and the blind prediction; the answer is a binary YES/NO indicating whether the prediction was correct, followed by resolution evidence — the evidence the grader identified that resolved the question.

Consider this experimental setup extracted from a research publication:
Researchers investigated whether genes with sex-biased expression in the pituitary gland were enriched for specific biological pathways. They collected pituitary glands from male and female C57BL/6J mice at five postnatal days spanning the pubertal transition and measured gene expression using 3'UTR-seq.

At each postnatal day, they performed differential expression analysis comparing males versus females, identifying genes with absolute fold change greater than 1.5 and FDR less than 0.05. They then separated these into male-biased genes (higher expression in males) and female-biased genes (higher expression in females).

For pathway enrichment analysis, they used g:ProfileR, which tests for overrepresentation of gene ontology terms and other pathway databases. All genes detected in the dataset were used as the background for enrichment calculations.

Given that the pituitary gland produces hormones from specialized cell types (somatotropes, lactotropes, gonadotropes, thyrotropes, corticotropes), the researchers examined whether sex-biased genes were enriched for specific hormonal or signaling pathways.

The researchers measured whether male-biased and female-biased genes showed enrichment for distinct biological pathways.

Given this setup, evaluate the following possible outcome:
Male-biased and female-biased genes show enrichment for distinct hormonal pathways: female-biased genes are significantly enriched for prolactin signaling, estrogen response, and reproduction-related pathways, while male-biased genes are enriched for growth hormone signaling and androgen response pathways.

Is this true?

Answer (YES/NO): NO